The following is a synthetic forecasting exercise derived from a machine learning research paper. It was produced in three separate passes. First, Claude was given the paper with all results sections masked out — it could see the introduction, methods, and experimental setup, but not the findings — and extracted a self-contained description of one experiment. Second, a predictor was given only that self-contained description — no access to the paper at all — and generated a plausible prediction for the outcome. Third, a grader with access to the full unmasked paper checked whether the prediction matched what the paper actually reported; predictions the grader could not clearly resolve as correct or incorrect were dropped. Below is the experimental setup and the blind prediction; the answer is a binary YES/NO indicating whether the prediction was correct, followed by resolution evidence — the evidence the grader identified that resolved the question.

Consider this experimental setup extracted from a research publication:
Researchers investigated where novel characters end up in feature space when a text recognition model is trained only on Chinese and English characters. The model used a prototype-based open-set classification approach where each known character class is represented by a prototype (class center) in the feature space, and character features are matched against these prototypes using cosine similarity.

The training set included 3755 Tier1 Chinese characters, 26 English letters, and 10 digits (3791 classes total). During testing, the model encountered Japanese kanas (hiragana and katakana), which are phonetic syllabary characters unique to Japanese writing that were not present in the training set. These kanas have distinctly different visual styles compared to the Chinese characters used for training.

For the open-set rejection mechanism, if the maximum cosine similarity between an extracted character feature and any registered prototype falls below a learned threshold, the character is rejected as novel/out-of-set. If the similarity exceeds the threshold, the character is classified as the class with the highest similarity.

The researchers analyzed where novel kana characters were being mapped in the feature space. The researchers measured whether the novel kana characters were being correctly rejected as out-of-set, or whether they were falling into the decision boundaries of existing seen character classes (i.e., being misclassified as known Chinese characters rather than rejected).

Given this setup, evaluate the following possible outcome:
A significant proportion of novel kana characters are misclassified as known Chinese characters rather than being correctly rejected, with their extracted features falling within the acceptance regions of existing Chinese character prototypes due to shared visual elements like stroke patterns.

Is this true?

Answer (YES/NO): NO